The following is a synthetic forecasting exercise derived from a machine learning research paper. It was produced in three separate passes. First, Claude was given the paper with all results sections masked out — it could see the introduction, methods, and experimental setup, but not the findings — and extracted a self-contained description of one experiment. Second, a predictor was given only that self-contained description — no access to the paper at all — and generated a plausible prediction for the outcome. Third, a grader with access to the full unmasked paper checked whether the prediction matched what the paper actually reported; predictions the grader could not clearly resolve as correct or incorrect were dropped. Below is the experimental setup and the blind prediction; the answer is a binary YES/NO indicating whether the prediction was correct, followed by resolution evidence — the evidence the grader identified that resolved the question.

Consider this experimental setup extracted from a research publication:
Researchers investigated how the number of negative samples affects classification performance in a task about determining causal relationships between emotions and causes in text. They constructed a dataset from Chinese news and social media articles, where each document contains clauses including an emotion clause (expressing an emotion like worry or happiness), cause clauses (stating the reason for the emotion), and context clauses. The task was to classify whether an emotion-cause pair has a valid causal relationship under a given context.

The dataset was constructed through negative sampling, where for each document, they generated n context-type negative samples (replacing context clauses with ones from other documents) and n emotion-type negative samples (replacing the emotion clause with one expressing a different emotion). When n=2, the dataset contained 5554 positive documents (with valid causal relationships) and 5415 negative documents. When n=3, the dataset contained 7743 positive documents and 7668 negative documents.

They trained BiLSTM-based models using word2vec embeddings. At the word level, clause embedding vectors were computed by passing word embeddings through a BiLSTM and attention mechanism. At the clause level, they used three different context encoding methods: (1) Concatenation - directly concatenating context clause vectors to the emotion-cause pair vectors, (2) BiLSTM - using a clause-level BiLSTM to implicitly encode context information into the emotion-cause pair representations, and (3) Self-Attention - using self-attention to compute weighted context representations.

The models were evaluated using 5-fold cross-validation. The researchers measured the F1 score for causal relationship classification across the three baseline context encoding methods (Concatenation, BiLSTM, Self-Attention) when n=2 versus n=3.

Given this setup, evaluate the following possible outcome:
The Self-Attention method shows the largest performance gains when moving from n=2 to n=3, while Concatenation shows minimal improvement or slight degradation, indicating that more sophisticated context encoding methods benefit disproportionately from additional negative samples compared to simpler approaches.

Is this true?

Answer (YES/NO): NO